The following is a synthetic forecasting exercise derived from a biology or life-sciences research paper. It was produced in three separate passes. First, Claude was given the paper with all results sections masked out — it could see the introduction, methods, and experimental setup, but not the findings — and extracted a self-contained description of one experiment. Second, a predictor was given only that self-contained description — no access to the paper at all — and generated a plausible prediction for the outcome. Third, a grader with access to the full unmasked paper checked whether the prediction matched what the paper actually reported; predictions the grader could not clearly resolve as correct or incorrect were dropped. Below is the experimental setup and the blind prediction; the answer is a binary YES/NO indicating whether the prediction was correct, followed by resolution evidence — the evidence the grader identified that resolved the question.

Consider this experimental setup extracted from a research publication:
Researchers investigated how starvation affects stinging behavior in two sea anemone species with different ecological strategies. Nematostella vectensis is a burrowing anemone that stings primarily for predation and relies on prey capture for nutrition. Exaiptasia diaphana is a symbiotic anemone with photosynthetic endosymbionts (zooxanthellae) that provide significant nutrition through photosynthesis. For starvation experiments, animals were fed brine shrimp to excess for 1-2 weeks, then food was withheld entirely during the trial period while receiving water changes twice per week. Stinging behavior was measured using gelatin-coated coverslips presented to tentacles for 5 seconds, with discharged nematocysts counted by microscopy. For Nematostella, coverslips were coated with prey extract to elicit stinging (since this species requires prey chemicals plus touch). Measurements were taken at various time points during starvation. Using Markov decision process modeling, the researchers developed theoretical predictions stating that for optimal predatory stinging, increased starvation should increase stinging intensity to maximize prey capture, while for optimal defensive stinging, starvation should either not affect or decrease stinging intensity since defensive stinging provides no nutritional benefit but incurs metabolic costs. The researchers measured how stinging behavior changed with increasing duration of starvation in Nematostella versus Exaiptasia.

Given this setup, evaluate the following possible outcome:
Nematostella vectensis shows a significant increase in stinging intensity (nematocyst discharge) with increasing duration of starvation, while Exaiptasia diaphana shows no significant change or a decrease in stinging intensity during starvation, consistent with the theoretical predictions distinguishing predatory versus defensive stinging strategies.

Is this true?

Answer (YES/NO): YES